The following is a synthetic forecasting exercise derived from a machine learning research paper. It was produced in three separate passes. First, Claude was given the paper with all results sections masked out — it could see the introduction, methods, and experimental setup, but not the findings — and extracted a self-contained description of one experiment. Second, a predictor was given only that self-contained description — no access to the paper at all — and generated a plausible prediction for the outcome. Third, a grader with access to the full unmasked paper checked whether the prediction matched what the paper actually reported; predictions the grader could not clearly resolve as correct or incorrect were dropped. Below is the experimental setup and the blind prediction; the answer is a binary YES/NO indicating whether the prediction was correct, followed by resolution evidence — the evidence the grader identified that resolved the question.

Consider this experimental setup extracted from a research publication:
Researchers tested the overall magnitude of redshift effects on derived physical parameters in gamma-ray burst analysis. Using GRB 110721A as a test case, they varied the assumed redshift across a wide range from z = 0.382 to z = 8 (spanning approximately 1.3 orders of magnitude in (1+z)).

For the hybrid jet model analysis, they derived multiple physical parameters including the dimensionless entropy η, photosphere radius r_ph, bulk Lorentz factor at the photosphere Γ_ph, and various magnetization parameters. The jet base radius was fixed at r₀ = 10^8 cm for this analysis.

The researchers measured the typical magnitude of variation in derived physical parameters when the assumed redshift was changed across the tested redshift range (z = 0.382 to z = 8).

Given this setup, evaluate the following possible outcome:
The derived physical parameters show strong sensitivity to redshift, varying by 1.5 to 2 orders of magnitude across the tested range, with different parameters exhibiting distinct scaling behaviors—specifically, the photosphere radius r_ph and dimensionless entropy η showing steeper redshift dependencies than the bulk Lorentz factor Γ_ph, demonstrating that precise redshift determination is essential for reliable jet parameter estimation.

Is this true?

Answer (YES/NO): NO